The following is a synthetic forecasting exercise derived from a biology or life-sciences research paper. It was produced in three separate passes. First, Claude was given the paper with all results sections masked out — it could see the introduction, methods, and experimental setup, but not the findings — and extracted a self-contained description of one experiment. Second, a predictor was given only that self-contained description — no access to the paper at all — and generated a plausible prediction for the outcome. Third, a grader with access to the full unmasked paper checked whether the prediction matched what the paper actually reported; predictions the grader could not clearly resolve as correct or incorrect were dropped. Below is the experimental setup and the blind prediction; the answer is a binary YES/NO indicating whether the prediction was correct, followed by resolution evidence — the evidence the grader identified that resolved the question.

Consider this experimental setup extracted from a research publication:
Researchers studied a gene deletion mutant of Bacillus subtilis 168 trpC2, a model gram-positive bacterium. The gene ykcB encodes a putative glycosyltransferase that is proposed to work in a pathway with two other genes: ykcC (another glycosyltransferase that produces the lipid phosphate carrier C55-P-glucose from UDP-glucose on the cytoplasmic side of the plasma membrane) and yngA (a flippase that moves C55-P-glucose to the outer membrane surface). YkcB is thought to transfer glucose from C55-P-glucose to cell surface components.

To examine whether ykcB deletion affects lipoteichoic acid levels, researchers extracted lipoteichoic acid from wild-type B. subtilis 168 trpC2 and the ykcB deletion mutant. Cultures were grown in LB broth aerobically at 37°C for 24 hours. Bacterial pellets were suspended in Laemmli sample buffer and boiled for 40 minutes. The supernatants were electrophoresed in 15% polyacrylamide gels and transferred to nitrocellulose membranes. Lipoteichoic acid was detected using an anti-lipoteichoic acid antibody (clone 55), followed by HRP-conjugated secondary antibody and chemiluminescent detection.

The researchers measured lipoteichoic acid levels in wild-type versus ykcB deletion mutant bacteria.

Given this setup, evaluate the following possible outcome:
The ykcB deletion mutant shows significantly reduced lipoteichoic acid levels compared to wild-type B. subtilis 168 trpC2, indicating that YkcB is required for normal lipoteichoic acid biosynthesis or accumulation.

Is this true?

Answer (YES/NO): YES